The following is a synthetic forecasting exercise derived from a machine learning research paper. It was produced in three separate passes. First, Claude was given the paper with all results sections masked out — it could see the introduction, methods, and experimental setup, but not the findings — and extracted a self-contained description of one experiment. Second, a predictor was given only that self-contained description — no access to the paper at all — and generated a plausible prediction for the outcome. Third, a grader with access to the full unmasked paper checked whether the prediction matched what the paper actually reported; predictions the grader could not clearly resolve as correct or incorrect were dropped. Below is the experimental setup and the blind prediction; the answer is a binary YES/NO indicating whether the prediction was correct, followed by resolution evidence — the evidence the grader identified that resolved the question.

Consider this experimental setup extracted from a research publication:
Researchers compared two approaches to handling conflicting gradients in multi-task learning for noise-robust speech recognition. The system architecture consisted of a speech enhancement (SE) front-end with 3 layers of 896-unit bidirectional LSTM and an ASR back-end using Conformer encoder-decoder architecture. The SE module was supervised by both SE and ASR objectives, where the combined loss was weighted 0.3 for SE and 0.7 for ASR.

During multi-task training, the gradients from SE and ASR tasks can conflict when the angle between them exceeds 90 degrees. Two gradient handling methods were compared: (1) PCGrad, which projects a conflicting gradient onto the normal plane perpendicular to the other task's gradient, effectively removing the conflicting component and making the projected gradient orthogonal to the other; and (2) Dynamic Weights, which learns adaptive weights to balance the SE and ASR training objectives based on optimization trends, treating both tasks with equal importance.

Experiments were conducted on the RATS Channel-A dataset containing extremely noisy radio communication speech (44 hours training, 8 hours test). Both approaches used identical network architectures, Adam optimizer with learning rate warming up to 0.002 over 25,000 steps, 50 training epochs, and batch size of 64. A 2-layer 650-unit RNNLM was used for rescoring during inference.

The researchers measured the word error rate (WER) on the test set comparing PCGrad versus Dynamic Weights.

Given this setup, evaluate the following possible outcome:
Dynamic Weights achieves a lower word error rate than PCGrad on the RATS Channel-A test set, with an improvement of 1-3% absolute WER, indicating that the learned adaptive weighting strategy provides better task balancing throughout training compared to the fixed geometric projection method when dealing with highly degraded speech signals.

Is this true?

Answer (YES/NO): NO